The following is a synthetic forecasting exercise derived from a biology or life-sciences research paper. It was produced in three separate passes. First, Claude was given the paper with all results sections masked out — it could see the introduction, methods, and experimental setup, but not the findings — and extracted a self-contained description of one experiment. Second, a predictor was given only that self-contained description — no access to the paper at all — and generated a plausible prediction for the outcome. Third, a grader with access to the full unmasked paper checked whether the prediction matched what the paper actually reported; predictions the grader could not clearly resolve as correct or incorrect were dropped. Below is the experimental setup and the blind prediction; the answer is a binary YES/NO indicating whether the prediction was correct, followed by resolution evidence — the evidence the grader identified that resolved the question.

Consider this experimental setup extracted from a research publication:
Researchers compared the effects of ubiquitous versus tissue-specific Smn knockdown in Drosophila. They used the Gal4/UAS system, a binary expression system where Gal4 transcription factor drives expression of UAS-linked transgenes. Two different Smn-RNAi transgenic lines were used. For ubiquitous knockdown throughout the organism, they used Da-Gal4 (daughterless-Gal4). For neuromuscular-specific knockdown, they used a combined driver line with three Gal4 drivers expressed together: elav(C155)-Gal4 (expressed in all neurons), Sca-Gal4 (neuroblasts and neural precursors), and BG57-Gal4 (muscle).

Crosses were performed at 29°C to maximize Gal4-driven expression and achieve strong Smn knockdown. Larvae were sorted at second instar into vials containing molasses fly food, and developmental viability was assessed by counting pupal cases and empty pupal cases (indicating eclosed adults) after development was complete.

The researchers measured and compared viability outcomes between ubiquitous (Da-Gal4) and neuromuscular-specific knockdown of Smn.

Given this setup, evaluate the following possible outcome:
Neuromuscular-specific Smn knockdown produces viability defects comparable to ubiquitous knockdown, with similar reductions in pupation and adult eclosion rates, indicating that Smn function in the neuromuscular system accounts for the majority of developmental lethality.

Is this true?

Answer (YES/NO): NO